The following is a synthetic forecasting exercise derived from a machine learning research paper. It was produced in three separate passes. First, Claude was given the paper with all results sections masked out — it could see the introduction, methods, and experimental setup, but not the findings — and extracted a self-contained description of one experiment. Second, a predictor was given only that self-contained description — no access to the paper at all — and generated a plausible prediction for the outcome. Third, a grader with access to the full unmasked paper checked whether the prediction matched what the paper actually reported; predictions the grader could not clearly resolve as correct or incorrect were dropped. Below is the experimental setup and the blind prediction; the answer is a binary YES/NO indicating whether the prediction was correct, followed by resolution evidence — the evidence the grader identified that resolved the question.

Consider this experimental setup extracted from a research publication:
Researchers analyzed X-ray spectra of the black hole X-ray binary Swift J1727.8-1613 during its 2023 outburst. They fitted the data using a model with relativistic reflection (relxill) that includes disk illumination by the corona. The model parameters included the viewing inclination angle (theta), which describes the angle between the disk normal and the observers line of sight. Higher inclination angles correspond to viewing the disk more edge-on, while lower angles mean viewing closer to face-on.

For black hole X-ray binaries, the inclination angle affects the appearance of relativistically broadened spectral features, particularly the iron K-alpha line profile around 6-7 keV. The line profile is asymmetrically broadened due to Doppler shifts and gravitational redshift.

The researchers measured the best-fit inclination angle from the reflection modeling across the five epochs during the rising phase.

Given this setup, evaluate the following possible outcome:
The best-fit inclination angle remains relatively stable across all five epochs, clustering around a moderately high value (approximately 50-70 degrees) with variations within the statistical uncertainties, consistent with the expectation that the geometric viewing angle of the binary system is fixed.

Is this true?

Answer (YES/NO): NO